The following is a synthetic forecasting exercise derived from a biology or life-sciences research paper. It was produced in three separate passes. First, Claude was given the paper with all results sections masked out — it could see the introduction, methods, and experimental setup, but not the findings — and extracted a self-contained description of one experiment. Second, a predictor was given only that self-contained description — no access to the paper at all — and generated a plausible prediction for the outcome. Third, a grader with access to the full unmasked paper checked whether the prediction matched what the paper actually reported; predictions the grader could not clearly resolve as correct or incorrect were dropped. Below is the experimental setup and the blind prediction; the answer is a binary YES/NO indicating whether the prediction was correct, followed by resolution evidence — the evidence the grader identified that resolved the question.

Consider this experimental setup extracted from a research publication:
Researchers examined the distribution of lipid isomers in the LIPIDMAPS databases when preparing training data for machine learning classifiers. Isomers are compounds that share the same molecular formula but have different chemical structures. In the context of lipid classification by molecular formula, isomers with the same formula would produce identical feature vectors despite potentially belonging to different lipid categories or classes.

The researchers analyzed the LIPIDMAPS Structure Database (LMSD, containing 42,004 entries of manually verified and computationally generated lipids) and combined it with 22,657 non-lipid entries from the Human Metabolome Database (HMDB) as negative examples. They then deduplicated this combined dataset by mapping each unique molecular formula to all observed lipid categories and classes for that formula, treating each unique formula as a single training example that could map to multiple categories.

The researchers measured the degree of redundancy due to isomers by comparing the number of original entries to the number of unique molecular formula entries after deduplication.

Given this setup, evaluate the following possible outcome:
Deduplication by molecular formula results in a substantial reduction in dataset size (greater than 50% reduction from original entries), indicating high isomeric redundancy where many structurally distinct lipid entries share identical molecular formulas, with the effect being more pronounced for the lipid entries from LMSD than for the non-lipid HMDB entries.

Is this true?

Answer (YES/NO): YES